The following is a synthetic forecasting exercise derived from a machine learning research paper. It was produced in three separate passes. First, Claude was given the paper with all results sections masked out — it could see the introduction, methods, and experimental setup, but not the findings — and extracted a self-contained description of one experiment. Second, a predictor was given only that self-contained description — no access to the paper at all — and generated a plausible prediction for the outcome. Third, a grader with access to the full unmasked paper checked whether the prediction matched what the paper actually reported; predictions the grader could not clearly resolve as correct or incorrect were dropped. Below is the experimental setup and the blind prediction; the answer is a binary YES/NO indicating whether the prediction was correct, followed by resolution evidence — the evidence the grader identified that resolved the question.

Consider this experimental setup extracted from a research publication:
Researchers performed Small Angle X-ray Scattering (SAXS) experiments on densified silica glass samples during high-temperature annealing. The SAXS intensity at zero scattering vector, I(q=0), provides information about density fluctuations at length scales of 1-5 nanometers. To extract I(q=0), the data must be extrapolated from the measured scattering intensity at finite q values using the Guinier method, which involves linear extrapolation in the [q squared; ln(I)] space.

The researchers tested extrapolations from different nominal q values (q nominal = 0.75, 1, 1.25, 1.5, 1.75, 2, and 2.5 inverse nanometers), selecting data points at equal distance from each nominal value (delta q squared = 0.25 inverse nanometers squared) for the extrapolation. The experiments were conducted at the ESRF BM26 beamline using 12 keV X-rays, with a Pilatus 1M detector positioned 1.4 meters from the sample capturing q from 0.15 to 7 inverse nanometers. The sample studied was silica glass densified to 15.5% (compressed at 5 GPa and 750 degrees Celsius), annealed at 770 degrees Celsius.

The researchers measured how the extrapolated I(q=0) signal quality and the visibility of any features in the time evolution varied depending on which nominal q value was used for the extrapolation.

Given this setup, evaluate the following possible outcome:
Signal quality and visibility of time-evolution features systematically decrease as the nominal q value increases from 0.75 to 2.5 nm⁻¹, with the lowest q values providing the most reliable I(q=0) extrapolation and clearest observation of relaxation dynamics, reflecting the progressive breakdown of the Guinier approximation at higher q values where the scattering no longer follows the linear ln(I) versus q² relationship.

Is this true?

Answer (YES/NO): YES